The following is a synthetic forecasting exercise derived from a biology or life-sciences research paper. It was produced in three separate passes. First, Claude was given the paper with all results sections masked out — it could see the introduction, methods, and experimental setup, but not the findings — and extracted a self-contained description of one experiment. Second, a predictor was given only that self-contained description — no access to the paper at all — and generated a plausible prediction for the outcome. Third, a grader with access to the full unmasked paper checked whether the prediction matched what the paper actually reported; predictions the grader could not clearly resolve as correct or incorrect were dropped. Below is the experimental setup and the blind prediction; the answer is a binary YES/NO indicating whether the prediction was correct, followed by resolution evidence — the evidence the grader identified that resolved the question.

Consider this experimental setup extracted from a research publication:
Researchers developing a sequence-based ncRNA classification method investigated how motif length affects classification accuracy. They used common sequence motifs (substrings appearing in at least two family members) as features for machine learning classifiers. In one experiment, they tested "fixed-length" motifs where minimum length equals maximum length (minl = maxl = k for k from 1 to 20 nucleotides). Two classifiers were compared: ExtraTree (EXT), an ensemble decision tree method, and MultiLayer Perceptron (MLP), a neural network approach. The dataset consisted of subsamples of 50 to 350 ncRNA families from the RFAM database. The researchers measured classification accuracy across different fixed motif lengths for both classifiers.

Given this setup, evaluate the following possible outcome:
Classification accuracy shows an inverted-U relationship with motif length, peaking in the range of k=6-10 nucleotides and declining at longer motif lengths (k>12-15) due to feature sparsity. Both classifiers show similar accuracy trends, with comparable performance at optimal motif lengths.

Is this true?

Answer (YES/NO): NO